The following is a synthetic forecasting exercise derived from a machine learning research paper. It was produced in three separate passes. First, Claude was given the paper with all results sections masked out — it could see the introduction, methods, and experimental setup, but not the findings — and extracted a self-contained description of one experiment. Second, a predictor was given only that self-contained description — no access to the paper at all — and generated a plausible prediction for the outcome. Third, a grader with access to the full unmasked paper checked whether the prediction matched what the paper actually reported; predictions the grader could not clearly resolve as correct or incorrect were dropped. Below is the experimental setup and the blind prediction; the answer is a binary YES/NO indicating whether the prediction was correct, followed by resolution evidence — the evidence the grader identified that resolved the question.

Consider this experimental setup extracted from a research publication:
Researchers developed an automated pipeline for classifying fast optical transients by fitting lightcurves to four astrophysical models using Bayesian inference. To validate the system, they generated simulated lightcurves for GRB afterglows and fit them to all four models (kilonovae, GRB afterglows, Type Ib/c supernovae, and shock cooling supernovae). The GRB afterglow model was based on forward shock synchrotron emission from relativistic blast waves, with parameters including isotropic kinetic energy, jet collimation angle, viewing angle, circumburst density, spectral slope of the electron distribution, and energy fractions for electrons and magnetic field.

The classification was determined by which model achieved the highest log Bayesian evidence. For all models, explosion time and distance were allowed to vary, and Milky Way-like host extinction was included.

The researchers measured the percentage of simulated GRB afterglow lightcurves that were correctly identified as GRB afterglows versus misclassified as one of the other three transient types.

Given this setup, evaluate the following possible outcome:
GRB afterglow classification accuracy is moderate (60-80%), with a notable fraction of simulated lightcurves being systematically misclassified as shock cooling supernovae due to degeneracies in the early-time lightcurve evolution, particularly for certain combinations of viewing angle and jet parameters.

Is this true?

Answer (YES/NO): NO